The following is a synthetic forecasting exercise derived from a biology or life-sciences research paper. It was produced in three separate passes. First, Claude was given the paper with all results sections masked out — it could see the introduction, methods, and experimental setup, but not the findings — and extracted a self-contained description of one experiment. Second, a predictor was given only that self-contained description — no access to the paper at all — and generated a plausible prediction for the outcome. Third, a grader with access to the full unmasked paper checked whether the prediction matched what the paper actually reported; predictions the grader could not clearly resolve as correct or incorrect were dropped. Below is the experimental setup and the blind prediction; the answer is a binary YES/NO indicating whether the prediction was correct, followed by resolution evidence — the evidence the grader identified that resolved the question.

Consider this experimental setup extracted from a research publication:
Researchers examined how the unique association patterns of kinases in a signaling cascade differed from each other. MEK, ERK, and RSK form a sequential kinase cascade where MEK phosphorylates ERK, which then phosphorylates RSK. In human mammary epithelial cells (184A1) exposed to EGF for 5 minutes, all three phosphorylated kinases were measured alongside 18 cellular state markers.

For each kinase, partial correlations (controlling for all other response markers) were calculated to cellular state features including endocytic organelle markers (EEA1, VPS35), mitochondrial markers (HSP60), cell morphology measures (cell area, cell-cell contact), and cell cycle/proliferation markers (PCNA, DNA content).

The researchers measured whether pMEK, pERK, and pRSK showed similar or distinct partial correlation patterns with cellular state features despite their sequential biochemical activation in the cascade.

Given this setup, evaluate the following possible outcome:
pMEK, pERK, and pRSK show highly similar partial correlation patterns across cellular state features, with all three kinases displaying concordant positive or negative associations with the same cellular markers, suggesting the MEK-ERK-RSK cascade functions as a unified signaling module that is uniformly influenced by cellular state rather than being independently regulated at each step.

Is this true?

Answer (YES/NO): NO